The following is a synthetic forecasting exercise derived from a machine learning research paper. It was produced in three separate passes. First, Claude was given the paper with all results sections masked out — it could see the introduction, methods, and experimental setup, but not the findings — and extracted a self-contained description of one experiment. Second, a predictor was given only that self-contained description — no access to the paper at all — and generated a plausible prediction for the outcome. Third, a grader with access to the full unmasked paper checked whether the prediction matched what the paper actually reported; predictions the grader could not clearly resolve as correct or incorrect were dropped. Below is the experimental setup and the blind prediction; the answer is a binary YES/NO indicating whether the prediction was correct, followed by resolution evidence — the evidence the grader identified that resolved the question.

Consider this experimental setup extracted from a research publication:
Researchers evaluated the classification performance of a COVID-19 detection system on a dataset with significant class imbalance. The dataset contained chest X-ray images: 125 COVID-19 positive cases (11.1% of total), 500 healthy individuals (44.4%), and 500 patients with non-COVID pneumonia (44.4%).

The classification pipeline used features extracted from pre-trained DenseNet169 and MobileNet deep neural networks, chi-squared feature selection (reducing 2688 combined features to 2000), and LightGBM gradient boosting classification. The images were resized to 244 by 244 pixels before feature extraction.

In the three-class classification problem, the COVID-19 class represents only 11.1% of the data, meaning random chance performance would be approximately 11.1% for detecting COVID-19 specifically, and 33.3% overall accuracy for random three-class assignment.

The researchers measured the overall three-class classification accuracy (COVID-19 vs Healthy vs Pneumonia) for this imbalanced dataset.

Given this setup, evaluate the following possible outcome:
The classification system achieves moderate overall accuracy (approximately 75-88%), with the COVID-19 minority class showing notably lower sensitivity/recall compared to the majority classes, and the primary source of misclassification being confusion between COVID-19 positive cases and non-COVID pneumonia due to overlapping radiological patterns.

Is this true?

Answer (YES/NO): NO